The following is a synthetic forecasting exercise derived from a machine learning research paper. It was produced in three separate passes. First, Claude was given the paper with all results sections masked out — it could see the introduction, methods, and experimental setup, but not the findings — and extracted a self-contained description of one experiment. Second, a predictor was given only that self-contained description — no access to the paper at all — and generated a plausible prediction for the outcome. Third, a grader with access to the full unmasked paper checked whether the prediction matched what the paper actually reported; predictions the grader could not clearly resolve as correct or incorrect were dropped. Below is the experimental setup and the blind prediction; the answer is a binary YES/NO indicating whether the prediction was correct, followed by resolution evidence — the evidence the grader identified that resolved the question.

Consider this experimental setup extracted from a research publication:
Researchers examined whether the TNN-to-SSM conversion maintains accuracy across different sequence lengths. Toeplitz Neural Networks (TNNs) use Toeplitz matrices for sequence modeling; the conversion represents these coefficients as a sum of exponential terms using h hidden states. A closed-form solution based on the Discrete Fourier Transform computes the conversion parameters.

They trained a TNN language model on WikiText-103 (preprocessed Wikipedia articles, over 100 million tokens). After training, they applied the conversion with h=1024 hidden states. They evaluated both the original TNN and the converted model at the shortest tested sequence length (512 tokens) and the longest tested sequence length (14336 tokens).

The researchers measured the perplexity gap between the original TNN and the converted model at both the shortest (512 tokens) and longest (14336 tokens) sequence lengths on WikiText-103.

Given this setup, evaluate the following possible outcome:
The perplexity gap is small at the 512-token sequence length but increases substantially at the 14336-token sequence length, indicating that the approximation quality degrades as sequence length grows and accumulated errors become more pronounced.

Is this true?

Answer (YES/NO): NO